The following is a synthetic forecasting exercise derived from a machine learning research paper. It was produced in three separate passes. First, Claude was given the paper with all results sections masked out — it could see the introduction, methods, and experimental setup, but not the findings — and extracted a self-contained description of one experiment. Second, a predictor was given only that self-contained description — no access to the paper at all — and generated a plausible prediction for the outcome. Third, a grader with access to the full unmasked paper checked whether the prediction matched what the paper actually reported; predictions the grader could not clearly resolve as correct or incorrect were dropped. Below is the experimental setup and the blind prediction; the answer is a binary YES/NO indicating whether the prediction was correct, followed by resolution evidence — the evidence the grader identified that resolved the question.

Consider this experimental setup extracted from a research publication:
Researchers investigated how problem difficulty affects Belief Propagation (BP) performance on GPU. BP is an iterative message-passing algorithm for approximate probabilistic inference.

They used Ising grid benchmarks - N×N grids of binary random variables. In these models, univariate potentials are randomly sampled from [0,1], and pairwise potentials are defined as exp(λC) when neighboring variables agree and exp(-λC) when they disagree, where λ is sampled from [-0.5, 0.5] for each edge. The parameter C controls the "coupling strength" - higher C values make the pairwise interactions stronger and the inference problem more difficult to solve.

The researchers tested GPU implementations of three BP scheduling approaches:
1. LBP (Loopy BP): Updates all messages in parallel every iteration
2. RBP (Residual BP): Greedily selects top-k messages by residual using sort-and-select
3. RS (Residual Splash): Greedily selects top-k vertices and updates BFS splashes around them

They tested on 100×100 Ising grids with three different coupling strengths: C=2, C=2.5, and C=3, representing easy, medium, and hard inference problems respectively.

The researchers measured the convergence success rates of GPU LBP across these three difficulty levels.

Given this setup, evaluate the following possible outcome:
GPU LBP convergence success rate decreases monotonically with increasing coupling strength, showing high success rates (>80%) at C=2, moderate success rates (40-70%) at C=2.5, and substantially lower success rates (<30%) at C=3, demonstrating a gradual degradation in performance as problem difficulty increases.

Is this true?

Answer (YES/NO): NO